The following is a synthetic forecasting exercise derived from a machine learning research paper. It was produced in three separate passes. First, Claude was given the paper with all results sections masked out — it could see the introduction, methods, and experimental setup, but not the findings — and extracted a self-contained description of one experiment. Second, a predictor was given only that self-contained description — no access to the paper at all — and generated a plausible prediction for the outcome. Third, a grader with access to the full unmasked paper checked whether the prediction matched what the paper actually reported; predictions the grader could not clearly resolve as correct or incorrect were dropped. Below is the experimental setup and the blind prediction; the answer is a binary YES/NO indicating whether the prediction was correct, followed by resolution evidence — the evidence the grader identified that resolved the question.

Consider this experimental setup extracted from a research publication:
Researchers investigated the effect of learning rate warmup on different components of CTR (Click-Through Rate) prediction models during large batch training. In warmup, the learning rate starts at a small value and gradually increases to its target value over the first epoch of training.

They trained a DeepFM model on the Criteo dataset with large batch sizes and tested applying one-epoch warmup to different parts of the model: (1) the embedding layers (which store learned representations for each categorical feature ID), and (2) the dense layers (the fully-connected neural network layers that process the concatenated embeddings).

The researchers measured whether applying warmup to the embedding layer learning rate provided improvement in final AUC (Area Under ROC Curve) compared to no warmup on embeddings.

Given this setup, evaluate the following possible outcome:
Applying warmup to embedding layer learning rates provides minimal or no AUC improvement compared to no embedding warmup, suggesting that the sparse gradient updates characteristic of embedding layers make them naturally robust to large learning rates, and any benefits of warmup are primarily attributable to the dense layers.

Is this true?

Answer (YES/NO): YES